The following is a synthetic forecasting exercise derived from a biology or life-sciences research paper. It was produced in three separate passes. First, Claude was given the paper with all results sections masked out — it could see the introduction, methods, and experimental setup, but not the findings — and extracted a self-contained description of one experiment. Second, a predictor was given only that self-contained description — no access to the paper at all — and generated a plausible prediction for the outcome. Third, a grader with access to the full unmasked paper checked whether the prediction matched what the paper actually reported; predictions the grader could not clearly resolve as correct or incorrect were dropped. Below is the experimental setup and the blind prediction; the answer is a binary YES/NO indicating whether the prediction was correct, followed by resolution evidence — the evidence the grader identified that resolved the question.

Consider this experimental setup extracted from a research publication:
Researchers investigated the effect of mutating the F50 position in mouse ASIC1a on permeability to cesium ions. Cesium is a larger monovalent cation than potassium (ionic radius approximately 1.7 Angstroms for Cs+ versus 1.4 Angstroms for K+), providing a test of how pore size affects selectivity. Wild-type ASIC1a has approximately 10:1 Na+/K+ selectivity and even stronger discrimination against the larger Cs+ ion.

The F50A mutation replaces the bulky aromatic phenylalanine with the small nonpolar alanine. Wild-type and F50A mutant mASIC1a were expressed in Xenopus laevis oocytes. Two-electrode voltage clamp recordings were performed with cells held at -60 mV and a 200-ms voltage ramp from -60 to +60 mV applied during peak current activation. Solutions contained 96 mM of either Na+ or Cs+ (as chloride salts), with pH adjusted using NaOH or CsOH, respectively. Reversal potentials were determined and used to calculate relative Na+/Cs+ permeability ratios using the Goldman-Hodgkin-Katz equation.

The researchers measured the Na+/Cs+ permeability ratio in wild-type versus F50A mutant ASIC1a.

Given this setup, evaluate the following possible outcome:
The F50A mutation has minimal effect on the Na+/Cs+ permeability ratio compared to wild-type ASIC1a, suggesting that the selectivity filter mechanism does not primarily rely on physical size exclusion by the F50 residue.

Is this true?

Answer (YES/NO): NO